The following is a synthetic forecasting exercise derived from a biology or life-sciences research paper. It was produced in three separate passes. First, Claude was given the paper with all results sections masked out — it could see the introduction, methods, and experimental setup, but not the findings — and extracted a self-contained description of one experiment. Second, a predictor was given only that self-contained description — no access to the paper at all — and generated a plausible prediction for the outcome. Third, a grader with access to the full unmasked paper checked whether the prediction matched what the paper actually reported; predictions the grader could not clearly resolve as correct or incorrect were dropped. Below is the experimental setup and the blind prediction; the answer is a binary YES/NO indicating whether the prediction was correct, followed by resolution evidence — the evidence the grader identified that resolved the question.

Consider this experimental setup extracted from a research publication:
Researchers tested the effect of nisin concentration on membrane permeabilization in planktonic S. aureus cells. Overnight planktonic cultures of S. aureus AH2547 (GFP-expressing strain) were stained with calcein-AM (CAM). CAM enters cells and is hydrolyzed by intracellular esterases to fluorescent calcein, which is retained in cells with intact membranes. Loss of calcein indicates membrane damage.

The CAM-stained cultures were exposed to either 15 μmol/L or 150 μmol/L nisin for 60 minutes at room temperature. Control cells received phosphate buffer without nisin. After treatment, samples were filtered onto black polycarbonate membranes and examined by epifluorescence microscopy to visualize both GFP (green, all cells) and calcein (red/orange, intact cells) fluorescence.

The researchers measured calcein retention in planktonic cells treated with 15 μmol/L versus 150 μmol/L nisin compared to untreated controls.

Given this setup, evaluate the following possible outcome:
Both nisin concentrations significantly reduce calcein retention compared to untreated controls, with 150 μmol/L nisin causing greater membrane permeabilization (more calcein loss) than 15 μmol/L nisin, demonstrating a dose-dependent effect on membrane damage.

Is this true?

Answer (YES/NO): YES